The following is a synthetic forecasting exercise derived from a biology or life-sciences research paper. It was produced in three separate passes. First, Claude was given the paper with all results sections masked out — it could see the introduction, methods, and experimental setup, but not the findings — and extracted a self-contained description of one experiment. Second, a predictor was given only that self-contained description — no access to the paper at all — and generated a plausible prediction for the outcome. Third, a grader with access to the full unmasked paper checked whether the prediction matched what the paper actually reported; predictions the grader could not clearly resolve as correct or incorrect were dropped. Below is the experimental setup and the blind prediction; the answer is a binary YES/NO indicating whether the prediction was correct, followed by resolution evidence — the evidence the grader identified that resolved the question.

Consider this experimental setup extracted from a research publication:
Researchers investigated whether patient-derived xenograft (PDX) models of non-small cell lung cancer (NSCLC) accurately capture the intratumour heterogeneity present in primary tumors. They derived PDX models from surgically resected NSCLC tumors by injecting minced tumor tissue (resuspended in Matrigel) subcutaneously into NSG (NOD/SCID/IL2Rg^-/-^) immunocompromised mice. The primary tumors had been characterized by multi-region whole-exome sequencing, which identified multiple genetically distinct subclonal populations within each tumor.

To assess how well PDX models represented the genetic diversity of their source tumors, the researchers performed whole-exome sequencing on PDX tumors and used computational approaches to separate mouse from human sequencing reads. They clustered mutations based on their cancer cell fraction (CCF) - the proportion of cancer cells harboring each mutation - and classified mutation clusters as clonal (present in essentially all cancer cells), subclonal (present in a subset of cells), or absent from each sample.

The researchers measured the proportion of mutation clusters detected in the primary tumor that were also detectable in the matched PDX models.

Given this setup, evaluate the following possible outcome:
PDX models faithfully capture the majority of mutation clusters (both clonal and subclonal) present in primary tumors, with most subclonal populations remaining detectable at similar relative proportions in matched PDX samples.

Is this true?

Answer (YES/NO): NO